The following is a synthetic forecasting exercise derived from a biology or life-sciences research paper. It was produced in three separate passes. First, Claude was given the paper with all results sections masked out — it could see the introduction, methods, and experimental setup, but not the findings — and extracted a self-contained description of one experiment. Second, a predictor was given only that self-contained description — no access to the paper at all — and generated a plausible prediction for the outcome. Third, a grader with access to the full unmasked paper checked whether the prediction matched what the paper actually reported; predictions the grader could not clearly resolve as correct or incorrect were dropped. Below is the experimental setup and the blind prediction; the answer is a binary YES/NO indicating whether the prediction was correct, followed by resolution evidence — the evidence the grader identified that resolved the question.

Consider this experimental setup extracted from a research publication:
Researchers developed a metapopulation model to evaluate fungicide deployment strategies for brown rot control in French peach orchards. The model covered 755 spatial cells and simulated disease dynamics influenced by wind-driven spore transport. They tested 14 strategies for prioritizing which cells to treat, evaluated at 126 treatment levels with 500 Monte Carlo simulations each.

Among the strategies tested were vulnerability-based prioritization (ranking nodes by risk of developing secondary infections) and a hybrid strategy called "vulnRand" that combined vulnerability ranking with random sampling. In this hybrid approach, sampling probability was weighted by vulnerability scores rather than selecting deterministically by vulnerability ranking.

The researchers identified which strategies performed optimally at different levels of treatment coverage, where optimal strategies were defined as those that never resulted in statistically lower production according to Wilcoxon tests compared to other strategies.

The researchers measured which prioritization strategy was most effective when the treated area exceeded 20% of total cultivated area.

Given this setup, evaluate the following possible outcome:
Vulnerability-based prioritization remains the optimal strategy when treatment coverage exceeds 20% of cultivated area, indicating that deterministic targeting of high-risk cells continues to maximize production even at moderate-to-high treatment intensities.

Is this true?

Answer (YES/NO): NO